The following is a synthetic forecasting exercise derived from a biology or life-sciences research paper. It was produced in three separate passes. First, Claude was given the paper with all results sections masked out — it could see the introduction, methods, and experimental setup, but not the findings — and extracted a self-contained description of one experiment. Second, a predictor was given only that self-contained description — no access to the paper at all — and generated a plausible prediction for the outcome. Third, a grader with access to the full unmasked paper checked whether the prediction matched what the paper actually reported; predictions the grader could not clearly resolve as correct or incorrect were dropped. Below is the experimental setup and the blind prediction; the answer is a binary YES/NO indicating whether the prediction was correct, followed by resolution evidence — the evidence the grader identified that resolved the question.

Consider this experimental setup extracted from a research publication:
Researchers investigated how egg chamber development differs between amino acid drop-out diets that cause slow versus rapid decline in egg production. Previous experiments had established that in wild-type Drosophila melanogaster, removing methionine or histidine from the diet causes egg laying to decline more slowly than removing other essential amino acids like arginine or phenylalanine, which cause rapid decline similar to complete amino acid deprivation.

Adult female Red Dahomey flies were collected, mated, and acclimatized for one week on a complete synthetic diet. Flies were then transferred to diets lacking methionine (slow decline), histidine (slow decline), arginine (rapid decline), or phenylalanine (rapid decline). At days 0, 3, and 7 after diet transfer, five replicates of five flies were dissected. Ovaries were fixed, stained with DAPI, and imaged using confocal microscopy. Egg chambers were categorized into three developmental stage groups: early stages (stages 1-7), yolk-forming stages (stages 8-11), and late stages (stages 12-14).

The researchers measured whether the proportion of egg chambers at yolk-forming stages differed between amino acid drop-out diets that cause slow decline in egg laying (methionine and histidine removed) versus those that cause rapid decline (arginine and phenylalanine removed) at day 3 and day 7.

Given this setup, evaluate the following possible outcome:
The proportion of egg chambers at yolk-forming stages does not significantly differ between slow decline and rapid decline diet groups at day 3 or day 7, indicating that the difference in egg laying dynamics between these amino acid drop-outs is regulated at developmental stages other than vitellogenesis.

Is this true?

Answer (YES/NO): NO